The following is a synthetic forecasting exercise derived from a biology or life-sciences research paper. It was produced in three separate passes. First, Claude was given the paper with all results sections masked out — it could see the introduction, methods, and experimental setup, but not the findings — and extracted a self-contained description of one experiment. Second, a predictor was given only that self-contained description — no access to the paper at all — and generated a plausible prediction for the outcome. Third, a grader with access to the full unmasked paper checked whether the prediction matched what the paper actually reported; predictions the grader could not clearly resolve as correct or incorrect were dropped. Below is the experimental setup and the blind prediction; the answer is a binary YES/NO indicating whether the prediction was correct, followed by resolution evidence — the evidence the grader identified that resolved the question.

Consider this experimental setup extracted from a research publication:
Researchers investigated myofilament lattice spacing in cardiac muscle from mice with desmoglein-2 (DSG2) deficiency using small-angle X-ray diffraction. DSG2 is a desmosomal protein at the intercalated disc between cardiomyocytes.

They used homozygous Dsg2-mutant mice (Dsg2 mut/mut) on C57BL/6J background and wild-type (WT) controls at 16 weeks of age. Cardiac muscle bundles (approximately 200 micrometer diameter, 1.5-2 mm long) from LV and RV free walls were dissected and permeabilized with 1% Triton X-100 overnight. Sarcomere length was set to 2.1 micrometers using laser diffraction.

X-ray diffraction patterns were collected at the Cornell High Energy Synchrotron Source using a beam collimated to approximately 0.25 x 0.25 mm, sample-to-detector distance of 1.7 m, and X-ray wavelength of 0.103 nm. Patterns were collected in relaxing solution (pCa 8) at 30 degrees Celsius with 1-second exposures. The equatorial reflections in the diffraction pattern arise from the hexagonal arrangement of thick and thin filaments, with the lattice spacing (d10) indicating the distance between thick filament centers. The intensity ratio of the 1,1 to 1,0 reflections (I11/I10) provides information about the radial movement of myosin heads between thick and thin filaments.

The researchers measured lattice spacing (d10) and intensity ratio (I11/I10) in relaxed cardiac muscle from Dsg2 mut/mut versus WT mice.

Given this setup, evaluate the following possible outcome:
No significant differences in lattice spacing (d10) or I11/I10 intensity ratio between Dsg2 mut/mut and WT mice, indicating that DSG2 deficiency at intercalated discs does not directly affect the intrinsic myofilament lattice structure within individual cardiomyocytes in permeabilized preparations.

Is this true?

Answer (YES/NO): NO